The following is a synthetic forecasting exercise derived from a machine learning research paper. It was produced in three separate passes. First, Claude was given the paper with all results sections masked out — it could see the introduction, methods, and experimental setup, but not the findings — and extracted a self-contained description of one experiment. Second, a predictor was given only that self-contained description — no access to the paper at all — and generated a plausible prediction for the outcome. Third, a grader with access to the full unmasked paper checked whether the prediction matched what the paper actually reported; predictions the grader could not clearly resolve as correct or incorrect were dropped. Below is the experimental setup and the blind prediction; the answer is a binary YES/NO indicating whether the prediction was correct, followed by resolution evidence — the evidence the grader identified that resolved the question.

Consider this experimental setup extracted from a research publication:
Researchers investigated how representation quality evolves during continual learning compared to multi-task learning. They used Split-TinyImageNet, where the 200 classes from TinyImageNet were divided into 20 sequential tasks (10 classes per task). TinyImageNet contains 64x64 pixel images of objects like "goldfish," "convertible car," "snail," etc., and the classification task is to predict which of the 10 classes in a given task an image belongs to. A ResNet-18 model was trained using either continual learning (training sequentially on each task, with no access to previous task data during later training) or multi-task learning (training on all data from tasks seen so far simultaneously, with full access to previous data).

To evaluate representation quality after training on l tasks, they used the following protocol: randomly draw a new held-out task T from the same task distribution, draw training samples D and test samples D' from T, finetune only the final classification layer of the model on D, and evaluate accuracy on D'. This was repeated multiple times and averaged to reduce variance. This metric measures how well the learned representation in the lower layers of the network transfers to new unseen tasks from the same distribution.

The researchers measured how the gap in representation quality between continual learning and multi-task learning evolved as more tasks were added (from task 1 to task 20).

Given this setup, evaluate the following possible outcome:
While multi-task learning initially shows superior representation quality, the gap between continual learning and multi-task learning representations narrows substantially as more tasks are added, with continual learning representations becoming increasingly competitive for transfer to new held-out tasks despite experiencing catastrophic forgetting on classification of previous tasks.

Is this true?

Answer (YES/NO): NO